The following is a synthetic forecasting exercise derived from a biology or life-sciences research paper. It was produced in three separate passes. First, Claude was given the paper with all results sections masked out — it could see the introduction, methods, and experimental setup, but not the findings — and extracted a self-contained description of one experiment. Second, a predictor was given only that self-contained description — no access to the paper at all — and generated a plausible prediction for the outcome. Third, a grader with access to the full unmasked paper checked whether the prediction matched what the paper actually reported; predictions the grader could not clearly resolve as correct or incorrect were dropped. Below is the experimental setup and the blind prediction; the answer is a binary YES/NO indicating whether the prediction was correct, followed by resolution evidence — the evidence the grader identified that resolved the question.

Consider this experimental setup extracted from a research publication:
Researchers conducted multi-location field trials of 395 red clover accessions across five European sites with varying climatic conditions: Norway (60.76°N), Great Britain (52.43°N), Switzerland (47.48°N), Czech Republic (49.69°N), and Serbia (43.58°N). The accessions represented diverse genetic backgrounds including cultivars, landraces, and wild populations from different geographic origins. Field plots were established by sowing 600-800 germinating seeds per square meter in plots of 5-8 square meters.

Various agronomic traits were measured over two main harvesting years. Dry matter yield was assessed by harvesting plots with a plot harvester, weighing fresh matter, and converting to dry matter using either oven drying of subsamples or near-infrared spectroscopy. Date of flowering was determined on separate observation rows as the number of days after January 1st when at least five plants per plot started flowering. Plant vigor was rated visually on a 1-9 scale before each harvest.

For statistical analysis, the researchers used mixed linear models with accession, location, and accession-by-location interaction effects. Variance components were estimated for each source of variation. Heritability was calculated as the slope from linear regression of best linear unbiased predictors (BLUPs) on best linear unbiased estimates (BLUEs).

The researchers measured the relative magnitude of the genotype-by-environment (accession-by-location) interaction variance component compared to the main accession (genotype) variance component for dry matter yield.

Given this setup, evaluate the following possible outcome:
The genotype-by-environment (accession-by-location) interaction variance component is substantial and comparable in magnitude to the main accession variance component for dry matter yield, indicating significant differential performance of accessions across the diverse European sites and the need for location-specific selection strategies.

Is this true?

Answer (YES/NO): NO